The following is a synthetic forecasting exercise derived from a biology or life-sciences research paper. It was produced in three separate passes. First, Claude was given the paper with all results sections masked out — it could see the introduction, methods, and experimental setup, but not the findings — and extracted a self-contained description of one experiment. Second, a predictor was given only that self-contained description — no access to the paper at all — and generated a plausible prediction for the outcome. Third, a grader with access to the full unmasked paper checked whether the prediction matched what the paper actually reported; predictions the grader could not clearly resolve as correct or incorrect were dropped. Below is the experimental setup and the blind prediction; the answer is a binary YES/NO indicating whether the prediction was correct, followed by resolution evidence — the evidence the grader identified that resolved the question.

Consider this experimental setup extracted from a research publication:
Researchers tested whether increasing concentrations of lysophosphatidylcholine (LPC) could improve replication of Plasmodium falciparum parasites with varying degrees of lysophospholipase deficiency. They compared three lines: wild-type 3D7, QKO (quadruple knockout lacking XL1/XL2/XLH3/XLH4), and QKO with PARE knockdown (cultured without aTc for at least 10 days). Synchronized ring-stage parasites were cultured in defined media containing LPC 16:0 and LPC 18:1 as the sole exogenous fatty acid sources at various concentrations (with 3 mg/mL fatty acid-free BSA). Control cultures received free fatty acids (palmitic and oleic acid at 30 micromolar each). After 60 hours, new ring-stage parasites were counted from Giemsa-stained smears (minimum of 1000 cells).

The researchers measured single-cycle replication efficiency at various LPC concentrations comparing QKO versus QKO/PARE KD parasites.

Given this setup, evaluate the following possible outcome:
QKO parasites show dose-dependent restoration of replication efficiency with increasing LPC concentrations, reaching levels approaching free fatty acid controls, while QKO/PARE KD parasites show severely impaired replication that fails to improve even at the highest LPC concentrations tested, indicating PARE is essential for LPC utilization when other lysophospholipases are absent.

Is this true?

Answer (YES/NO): NO